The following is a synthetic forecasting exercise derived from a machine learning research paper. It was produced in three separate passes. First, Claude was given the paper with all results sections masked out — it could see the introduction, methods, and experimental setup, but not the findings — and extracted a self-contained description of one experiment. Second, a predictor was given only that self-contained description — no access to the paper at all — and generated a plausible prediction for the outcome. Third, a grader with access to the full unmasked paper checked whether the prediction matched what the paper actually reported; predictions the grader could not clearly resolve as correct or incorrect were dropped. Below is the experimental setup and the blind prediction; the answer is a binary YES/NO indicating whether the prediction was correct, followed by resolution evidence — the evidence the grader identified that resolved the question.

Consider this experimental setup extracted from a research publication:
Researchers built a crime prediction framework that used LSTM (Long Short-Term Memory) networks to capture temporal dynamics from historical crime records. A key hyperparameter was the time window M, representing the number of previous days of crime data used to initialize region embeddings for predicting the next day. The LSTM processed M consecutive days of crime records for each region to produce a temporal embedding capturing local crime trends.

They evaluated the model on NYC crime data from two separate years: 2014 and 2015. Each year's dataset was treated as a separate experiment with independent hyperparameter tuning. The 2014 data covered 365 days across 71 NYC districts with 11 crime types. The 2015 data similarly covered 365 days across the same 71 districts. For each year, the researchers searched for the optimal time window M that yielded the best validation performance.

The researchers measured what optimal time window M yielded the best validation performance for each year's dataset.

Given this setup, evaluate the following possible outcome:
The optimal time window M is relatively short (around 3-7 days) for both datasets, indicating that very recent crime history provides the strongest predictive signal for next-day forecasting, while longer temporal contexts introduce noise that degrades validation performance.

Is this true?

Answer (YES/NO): NO